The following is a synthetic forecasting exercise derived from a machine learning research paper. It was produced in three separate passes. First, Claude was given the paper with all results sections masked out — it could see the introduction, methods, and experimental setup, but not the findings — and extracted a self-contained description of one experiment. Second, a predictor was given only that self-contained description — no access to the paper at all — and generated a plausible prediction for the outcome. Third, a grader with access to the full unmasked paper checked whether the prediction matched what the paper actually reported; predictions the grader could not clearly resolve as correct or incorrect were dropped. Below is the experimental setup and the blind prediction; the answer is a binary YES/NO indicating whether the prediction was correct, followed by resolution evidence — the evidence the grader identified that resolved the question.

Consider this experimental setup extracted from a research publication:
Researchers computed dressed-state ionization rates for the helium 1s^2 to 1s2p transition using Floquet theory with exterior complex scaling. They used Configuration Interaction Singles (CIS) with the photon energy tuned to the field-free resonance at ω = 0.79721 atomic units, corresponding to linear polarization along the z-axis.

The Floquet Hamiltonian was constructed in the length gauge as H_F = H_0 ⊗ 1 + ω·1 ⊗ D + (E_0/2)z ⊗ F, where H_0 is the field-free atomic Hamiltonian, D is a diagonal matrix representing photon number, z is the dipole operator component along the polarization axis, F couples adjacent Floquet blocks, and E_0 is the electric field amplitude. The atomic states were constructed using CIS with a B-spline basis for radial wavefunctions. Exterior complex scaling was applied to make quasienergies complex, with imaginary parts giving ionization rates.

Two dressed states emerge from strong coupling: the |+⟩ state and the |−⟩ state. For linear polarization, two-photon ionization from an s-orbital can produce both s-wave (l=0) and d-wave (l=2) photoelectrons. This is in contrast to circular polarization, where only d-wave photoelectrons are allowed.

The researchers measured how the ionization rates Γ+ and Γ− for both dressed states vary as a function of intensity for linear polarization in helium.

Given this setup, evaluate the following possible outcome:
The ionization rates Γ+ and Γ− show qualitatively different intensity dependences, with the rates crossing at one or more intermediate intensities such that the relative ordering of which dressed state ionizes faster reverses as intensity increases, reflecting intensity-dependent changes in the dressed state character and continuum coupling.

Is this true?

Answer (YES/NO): NO